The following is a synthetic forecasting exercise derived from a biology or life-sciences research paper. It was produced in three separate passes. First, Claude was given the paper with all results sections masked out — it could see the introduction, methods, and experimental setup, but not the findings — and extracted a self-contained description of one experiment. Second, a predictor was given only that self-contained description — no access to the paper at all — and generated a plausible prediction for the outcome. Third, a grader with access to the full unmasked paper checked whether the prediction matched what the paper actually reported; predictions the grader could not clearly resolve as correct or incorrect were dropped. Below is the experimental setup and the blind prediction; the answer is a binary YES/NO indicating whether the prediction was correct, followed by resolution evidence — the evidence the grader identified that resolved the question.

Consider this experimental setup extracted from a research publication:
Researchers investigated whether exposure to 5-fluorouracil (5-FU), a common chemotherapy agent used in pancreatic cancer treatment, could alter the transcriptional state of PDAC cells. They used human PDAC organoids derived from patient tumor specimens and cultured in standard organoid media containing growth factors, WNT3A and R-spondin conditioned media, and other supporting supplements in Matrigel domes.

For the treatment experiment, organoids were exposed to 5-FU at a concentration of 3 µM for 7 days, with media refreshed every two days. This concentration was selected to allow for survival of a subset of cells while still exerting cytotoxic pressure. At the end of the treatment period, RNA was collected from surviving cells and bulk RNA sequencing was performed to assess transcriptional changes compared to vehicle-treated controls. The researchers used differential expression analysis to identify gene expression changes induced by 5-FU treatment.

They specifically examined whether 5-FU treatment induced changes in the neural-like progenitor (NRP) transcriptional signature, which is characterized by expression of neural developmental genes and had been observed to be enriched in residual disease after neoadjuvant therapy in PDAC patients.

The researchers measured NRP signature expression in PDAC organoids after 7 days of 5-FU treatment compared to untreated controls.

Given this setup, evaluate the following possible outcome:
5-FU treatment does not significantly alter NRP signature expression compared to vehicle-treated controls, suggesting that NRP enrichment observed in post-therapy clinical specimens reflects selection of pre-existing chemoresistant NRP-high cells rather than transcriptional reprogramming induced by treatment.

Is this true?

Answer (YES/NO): NO